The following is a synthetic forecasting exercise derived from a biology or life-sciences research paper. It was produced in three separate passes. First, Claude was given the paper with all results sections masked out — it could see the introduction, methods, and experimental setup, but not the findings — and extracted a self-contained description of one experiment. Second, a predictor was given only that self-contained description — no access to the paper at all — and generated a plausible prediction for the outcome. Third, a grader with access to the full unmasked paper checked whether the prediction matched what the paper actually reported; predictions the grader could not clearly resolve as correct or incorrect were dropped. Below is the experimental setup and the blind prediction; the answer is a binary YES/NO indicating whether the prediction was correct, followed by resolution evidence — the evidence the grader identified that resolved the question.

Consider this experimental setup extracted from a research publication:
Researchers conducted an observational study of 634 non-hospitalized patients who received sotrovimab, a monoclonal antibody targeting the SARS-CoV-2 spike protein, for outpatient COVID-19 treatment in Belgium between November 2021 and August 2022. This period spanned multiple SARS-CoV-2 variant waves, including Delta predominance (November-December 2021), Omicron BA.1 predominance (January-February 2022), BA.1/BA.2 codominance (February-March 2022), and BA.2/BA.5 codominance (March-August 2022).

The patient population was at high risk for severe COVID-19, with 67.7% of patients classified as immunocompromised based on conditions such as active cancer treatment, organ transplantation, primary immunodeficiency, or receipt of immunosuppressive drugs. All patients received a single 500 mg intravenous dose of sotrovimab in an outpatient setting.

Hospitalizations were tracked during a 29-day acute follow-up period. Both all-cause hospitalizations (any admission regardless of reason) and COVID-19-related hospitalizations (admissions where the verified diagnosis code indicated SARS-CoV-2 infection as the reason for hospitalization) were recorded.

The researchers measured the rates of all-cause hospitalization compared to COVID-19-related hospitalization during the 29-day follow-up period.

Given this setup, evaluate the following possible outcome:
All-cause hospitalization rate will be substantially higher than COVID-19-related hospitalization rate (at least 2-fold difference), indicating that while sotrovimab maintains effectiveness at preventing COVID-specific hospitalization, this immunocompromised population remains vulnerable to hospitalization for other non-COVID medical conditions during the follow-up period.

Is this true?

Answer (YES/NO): YES